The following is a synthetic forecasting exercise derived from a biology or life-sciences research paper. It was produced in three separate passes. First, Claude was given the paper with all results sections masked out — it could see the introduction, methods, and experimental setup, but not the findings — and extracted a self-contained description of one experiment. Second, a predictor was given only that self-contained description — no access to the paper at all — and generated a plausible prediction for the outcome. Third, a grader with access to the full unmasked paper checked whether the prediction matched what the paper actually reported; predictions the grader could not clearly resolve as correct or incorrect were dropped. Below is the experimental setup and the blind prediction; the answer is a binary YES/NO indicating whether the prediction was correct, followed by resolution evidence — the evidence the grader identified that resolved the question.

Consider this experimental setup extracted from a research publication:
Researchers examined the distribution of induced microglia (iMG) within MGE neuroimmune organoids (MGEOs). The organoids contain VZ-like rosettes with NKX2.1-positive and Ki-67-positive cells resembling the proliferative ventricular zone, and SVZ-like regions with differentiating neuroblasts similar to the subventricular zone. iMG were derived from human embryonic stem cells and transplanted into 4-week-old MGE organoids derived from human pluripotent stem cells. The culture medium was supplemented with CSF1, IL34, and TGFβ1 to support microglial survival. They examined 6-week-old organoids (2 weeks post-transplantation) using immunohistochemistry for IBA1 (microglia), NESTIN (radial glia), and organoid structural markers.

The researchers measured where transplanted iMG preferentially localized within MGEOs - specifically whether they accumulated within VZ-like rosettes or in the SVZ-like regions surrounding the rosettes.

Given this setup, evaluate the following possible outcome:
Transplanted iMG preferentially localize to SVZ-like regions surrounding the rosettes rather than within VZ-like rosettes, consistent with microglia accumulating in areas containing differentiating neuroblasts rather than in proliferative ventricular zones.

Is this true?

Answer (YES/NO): YES